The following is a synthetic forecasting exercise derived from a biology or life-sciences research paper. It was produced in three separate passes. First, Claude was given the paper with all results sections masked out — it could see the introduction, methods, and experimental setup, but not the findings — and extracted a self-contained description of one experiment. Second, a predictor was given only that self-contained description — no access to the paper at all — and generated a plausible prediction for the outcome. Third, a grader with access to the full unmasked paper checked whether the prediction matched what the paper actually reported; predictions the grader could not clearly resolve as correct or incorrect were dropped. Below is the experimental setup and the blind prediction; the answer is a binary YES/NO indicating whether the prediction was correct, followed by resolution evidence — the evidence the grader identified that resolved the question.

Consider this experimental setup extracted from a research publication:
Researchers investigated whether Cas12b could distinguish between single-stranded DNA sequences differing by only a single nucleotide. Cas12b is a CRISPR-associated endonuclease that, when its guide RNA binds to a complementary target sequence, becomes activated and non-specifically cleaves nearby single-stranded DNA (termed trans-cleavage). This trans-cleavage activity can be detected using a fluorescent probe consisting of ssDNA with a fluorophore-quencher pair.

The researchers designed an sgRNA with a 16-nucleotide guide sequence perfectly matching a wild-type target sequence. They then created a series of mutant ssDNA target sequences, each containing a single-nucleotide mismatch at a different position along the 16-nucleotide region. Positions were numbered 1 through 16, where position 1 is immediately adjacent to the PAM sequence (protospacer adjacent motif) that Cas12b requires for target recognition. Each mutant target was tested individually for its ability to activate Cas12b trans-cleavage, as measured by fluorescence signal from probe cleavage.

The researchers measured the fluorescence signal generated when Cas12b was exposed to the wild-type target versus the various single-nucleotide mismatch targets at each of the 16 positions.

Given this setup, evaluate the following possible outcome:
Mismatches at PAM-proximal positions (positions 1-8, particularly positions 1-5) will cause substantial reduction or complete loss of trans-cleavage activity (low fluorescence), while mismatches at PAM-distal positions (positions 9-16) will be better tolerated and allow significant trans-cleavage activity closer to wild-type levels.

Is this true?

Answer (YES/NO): NO